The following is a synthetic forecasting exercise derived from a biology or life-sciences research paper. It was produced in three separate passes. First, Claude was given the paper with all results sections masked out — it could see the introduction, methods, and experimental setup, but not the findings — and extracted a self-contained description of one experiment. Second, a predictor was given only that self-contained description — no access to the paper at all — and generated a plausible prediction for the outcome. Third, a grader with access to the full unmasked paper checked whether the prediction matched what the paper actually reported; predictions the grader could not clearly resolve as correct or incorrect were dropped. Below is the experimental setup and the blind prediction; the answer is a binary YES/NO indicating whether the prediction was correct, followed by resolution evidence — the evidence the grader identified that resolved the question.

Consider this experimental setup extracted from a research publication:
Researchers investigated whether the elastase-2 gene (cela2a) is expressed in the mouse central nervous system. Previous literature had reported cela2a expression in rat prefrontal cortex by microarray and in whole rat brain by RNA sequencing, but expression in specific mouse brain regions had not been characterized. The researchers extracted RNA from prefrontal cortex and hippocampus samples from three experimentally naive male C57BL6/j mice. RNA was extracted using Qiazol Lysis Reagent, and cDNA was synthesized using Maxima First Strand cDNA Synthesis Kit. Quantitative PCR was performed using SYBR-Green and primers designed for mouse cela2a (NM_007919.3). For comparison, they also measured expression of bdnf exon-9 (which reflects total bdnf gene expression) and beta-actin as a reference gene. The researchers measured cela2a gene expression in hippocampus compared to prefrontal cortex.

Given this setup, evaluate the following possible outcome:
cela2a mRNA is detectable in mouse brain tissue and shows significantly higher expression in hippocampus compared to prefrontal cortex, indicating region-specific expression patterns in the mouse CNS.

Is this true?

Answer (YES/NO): NO